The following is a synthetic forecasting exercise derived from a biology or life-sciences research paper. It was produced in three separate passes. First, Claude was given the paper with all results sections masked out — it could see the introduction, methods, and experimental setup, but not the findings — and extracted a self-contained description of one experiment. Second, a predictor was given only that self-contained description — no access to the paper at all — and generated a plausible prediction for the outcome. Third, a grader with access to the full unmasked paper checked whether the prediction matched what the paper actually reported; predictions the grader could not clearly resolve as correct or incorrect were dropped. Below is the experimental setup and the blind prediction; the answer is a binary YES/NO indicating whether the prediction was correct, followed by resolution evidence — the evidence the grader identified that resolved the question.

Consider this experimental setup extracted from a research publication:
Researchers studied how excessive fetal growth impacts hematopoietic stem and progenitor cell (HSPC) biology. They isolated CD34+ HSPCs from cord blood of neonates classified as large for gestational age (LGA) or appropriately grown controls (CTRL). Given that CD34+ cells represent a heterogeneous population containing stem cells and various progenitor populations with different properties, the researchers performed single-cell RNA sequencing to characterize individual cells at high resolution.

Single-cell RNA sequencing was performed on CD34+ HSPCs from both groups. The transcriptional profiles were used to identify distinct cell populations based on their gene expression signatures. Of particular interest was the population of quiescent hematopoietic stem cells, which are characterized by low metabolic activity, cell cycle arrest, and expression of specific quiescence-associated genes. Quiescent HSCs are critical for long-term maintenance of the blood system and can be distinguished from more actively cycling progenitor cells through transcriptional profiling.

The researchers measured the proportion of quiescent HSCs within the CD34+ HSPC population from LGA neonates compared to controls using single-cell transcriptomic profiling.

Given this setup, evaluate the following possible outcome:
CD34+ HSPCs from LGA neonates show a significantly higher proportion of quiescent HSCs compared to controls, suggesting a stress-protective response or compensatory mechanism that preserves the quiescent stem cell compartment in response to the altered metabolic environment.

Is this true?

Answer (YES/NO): NO